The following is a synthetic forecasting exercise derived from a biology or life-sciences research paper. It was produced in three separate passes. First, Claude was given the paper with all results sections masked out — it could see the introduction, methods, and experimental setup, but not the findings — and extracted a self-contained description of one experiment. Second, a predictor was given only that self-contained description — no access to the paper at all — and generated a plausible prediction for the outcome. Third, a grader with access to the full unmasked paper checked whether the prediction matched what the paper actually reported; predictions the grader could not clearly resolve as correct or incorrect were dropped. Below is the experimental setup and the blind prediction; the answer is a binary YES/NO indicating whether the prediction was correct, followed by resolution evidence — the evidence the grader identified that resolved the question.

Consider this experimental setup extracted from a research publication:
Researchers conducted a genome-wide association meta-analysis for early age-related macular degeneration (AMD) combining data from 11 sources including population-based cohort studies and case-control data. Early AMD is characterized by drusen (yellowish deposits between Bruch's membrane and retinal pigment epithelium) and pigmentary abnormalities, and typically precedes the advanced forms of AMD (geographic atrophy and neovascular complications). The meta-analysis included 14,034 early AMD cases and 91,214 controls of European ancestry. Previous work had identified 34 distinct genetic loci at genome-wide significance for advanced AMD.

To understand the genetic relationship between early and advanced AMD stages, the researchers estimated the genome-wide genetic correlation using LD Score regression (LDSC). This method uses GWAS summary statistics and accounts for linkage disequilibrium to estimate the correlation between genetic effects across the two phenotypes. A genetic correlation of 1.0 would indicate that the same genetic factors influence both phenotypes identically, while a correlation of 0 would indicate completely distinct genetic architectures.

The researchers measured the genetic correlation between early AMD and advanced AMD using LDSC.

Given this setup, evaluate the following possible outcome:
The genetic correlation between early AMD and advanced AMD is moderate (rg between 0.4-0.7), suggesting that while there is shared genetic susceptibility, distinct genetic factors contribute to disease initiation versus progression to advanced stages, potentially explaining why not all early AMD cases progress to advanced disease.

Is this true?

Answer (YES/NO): NO